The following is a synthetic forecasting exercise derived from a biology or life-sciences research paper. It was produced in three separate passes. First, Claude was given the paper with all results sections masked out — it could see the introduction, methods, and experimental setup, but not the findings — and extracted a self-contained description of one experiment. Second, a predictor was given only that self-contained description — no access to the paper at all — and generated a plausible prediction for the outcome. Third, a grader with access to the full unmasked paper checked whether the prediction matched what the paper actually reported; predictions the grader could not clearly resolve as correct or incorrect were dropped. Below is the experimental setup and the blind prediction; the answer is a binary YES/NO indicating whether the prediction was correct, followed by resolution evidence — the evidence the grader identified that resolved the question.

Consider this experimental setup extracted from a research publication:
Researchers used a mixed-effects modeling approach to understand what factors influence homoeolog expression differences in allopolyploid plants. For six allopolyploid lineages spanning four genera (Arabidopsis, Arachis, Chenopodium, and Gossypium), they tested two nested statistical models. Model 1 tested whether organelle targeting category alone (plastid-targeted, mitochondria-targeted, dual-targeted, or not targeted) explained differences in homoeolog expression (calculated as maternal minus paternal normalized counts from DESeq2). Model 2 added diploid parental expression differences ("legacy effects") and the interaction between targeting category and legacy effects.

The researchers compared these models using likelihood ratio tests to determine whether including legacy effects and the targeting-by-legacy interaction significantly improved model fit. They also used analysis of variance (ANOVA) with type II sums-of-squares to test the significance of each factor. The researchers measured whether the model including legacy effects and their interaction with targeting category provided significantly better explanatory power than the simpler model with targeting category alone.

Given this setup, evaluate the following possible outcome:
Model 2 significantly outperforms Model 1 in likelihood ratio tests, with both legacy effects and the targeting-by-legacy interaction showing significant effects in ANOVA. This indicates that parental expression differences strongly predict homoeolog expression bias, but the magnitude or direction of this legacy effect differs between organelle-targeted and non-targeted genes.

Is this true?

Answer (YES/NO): YES